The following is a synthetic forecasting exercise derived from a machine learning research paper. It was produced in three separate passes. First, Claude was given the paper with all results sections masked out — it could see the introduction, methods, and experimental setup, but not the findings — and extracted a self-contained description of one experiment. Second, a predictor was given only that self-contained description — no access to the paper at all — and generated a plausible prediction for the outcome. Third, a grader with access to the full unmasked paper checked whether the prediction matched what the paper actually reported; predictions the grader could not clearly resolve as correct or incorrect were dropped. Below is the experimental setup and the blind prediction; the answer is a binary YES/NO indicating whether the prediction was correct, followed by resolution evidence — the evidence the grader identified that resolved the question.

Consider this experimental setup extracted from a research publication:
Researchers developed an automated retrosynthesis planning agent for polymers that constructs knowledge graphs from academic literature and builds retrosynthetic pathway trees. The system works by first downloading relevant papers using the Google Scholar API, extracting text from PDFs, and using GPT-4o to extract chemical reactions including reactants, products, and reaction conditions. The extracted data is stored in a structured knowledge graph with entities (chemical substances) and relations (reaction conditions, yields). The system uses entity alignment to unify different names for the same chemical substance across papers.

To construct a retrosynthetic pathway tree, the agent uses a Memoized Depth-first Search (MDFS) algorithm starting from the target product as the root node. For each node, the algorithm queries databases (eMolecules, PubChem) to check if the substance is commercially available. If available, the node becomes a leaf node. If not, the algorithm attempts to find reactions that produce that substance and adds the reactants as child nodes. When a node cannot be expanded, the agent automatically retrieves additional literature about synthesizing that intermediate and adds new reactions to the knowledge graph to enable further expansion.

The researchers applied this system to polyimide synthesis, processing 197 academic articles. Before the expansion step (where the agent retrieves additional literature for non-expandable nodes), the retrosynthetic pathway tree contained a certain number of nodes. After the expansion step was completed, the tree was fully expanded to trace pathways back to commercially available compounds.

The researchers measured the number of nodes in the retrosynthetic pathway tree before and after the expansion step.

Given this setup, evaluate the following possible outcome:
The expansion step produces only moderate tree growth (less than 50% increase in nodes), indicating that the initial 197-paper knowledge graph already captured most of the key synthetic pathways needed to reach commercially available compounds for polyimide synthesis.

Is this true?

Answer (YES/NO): NO